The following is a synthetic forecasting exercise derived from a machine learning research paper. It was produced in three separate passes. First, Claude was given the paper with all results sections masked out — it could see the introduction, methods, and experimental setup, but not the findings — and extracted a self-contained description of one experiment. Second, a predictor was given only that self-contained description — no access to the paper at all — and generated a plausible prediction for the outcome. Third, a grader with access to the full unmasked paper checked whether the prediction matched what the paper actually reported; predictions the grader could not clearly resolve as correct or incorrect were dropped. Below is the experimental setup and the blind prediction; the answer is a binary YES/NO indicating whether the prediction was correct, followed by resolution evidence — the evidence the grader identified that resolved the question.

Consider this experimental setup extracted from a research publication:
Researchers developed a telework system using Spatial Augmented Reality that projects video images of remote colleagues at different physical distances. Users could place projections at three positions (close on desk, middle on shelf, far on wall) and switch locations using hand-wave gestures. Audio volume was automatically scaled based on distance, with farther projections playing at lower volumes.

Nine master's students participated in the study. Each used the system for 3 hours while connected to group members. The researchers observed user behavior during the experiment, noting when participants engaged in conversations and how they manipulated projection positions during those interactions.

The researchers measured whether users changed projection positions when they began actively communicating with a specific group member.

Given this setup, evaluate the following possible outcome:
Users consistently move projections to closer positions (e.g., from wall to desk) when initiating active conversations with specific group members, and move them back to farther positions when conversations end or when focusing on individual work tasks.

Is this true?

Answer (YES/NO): NO